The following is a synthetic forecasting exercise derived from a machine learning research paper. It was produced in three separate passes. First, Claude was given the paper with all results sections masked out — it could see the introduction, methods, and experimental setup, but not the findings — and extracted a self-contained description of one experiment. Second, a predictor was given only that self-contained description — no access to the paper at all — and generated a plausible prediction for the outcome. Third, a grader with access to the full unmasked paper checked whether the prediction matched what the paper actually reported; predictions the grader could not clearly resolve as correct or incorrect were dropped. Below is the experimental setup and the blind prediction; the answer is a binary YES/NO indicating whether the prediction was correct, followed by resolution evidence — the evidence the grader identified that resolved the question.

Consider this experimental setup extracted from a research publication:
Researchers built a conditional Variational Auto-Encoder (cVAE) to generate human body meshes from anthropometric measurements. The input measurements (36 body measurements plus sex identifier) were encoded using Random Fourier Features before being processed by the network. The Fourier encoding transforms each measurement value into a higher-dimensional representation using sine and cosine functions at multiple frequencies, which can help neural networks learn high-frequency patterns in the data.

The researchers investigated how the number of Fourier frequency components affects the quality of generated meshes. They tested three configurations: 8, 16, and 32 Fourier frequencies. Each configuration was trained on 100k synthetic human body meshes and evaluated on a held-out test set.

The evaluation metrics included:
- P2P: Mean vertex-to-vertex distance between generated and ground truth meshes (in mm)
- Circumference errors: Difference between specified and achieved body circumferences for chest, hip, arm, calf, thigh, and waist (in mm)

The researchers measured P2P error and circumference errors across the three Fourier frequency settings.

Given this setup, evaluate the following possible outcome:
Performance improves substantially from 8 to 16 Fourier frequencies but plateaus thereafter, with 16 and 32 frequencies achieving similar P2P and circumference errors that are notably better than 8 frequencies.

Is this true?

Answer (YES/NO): NO